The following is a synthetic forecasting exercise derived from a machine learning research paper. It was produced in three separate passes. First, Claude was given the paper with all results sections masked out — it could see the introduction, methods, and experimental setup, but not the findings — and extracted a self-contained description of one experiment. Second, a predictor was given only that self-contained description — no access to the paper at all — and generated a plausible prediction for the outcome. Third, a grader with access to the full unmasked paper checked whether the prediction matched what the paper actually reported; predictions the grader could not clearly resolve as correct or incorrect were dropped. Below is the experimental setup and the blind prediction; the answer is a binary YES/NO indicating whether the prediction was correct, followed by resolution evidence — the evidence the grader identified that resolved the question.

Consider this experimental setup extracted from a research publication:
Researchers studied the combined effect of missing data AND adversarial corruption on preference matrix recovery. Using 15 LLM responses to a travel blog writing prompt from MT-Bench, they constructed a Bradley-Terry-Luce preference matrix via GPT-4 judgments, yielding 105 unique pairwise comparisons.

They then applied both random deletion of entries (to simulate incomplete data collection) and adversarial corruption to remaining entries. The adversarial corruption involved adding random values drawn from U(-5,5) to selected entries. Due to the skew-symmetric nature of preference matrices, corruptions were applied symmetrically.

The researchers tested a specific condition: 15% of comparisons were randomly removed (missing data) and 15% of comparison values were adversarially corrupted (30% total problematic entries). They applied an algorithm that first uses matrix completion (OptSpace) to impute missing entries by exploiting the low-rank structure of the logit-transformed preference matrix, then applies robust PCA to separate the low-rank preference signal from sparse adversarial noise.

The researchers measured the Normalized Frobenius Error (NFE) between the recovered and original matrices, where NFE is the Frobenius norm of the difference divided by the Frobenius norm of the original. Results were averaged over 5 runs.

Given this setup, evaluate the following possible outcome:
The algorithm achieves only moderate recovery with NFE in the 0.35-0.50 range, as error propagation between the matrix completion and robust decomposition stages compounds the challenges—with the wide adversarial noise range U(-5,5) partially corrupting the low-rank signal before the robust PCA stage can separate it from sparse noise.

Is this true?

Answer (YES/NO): NO